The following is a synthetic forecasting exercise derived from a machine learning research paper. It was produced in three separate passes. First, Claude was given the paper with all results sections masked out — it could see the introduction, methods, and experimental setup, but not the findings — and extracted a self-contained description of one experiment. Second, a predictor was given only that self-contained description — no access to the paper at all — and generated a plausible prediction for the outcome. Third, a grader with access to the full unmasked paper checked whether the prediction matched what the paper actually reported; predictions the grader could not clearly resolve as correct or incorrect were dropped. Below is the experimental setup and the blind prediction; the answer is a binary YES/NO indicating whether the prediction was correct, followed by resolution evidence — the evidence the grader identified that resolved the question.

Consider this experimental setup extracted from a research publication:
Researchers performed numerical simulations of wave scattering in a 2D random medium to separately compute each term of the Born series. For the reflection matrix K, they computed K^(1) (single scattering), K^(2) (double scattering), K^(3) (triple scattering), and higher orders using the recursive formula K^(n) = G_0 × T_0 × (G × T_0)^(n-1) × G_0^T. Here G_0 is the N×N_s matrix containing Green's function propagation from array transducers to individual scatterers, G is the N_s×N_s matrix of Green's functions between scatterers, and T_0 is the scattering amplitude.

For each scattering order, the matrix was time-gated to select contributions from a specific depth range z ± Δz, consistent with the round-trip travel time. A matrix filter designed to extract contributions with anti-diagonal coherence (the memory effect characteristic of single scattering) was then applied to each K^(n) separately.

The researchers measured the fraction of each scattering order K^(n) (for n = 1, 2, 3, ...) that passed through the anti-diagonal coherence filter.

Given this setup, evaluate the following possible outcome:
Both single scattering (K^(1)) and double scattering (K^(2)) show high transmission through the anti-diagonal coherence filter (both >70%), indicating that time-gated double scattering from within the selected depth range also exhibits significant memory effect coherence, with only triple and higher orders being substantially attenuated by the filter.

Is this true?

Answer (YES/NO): NO